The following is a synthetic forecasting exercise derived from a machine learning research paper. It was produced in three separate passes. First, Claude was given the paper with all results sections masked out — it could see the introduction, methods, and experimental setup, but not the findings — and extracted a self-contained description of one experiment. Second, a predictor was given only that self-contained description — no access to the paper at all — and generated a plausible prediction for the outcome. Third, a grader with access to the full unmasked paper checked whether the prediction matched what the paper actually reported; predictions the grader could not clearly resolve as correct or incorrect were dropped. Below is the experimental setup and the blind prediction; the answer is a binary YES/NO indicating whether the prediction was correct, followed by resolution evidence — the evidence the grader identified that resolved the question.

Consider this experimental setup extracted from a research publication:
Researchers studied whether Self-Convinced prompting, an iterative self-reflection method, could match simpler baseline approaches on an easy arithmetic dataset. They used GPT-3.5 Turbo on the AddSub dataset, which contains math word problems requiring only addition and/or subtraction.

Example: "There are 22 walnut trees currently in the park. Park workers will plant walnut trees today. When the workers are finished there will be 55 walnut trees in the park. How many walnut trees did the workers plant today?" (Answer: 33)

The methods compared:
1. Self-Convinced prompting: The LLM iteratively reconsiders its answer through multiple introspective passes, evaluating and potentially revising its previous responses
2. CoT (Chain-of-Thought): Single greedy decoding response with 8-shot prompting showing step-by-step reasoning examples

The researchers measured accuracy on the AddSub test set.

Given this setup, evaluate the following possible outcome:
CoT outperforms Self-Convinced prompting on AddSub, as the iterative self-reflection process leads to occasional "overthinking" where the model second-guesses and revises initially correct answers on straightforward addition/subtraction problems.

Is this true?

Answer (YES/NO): YES